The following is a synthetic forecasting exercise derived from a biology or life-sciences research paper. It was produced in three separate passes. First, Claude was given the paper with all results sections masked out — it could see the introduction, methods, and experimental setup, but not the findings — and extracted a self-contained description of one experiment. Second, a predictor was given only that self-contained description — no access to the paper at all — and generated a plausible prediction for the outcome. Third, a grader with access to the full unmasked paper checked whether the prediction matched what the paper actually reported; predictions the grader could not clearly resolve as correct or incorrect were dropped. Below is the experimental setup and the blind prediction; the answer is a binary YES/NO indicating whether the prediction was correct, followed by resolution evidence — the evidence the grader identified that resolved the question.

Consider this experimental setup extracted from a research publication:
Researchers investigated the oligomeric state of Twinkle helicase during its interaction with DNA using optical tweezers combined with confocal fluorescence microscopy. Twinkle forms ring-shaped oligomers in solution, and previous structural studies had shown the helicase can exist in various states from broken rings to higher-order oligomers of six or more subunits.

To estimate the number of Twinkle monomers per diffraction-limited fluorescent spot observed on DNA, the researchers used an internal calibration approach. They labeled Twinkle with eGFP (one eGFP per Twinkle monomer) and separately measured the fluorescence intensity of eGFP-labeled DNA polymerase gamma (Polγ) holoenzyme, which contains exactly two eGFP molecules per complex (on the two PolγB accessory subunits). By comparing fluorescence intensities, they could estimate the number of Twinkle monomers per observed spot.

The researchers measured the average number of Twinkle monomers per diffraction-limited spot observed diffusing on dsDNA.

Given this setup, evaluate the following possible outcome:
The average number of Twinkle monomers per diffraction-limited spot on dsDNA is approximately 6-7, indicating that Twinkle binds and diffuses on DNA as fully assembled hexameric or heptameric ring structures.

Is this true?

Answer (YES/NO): YES